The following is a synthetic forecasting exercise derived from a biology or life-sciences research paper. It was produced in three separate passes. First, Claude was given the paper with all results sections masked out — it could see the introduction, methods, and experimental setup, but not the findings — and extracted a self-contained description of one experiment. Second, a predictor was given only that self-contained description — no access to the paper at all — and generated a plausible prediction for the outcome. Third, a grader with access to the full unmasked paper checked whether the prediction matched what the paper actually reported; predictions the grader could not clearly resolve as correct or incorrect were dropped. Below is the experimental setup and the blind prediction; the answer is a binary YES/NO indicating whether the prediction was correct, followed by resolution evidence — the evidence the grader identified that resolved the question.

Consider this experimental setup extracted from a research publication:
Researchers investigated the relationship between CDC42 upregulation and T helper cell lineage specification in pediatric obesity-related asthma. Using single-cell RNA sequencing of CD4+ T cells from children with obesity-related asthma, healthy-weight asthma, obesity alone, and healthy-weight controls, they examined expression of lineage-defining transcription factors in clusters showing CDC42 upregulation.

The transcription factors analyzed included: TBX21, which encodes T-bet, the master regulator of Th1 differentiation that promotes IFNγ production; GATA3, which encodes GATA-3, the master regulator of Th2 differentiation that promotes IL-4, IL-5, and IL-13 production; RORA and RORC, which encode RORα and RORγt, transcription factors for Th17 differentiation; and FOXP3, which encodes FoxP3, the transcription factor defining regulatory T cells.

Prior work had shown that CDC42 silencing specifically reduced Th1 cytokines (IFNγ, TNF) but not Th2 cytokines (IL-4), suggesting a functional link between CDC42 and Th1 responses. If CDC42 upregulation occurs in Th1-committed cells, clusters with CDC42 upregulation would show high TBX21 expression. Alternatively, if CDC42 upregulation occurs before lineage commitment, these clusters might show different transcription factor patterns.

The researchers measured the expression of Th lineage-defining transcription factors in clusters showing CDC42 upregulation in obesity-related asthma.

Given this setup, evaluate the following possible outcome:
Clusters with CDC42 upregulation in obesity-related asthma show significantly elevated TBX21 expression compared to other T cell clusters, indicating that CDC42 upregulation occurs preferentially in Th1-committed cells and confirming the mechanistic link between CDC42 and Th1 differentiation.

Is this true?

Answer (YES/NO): NO